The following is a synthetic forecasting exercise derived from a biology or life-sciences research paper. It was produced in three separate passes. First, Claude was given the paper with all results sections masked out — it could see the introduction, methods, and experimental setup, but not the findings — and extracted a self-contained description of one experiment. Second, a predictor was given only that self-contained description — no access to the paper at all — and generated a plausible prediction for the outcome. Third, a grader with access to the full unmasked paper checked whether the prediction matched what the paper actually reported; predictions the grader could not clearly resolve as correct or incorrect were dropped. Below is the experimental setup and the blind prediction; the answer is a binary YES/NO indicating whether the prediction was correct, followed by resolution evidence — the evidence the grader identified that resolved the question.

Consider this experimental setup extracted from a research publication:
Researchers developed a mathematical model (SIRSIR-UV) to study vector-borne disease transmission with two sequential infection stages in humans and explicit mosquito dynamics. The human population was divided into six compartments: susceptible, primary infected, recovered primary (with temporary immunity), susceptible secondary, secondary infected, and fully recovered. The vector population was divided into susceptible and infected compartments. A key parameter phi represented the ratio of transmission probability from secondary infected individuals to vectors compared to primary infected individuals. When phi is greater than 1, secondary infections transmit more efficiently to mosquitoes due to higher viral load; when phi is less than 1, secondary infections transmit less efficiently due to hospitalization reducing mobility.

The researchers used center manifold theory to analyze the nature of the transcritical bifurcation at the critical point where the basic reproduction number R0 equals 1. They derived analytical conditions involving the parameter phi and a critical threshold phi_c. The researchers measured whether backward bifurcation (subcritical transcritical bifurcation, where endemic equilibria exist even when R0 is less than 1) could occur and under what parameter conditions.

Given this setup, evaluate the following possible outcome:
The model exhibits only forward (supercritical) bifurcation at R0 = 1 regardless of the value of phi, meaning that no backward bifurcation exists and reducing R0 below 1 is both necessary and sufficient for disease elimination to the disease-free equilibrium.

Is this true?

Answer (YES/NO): NO